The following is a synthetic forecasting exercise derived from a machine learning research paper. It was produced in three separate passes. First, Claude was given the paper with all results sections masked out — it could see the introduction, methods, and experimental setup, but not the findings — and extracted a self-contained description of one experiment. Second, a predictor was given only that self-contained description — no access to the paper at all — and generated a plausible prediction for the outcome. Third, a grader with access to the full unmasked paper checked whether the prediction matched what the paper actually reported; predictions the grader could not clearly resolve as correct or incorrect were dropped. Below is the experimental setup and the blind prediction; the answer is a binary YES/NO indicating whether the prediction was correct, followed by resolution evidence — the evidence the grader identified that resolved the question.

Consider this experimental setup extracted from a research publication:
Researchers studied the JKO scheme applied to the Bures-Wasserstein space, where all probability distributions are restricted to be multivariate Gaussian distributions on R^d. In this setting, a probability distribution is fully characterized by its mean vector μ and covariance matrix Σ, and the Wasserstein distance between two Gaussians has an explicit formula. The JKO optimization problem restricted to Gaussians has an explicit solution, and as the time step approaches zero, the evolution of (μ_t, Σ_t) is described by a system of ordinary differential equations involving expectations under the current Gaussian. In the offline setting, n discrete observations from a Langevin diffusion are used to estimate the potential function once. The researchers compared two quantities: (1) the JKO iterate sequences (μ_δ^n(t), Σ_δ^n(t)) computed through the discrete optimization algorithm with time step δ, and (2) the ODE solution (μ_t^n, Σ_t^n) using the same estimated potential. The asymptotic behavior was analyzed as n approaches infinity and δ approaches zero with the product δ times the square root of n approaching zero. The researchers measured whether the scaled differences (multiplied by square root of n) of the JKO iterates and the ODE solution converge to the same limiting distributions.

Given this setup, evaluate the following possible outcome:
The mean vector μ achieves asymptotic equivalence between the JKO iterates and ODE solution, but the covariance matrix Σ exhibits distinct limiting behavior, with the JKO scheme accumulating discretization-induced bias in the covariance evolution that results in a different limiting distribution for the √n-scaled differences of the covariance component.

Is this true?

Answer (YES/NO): NO